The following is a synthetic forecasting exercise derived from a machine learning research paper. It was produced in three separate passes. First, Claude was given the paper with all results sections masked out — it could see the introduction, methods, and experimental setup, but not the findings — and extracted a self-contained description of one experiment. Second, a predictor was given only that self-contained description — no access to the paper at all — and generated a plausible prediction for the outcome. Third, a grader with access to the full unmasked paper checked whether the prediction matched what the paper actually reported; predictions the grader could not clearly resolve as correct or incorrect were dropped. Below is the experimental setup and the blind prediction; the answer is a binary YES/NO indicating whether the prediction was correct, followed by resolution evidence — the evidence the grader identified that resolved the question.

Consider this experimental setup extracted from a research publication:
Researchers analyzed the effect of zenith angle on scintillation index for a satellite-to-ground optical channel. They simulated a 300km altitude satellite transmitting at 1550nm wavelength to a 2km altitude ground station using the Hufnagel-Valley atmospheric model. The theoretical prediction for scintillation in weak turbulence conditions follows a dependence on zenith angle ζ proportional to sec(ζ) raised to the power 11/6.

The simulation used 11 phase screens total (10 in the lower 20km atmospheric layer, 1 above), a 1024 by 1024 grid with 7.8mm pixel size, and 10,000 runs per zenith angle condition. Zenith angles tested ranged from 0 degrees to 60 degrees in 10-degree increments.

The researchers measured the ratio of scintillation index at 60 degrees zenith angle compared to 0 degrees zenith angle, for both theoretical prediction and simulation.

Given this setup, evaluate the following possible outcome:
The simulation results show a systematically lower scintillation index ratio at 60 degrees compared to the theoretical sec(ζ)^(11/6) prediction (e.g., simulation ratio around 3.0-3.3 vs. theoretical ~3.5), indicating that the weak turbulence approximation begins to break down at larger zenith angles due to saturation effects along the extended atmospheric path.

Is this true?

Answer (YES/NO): YES